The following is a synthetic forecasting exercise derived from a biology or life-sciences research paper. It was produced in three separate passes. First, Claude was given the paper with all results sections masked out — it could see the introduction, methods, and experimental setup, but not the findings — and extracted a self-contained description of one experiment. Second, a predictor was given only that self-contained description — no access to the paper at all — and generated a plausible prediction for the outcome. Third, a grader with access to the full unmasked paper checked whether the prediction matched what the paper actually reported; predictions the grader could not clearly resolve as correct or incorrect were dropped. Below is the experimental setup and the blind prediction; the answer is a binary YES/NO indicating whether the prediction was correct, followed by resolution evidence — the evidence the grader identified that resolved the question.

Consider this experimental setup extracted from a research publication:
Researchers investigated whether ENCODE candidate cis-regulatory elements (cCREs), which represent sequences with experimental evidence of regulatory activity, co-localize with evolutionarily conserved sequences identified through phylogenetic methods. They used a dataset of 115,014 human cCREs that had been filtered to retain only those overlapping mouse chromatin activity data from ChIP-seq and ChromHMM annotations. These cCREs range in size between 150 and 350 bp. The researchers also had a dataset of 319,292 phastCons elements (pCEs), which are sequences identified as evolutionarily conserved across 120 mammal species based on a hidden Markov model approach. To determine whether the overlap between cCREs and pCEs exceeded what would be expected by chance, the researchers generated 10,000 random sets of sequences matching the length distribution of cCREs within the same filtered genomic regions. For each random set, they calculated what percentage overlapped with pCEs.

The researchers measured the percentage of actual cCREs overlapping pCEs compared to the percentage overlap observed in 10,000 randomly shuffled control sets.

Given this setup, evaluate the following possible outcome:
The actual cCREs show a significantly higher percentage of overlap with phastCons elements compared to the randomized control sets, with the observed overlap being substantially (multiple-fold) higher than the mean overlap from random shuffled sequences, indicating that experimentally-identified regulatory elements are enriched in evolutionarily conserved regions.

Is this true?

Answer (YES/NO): YES